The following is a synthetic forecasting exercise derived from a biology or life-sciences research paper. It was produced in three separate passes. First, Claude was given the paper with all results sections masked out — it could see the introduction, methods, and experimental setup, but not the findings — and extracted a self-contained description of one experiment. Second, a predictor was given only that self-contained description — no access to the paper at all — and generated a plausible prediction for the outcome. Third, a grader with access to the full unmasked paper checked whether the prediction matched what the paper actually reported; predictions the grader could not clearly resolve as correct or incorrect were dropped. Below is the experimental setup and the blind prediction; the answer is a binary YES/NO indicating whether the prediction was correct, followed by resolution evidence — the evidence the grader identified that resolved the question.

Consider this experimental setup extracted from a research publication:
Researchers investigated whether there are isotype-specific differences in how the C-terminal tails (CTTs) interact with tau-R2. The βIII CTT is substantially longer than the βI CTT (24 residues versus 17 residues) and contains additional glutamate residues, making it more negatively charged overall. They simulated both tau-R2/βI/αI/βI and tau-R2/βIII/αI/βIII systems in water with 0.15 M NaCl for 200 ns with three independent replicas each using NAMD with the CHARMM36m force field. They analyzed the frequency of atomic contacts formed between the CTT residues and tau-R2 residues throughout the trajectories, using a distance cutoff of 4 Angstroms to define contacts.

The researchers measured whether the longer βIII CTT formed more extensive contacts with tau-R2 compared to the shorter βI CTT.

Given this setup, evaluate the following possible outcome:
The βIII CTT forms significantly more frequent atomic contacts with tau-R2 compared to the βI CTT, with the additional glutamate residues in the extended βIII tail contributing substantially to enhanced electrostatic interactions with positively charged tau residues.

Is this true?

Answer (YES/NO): NO